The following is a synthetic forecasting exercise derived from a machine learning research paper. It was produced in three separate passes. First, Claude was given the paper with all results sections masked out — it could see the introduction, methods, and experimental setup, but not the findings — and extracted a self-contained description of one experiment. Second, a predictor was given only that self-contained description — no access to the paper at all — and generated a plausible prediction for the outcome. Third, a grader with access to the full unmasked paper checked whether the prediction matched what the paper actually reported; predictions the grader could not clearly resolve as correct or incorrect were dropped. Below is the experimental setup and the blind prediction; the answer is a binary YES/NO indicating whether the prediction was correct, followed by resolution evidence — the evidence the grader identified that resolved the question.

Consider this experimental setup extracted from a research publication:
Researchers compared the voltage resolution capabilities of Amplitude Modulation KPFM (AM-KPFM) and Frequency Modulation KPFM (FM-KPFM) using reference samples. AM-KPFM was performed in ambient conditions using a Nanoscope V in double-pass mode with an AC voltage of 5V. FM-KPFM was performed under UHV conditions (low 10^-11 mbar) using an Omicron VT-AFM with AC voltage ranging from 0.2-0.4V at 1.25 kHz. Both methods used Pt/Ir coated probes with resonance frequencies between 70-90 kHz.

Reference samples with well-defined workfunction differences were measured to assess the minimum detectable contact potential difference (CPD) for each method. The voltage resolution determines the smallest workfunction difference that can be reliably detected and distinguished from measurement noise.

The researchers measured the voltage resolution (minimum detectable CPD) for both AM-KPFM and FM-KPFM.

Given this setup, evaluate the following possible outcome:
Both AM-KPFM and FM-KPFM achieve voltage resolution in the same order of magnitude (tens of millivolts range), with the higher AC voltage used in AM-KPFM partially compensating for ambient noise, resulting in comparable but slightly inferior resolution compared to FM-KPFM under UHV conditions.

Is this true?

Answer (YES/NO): NO